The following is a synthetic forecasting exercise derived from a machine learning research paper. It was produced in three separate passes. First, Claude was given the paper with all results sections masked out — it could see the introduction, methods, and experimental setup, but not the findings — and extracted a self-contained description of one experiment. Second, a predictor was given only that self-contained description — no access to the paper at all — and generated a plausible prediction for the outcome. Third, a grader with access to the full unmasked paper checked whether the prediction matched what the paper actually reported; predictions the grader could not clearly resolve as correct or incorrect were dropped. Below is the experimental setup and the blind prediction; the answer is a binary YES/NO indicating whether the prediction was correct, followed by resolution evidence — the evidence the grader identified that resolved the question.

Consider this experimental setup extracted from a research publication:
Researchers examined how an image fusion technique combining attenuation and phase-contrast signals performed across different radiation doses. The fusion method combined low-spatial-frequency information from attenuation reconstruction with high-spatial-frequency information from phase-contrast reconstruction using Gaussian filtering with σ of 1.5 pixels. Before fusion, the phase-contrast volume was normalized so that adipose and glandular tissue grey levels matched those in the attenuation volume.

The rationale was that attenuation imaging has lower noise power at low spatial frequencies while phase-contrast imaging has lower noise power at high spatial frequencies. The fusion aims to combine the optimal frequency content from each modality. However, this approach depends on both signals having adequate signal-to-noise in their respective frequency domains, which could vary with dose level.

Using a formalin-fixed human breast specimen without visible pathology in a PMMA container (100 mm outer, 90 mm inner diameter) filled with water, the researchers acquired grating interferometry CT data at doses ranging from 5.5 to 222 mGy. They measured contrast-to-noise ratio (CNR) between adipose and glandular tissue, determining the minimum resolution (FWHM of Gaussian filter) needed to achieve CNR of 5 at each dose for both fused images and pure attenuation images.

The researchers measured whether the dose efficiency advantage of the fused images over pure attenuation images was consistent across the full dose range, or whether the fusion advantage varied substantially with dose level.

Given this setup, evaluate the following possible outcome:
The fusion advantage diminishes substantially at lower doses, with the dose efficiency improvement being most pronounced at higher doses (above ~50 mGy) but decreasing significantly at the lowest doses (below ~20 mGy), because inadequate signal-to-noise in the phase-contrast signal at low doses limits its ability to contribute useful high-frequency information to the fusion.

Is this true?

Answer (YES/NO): NO